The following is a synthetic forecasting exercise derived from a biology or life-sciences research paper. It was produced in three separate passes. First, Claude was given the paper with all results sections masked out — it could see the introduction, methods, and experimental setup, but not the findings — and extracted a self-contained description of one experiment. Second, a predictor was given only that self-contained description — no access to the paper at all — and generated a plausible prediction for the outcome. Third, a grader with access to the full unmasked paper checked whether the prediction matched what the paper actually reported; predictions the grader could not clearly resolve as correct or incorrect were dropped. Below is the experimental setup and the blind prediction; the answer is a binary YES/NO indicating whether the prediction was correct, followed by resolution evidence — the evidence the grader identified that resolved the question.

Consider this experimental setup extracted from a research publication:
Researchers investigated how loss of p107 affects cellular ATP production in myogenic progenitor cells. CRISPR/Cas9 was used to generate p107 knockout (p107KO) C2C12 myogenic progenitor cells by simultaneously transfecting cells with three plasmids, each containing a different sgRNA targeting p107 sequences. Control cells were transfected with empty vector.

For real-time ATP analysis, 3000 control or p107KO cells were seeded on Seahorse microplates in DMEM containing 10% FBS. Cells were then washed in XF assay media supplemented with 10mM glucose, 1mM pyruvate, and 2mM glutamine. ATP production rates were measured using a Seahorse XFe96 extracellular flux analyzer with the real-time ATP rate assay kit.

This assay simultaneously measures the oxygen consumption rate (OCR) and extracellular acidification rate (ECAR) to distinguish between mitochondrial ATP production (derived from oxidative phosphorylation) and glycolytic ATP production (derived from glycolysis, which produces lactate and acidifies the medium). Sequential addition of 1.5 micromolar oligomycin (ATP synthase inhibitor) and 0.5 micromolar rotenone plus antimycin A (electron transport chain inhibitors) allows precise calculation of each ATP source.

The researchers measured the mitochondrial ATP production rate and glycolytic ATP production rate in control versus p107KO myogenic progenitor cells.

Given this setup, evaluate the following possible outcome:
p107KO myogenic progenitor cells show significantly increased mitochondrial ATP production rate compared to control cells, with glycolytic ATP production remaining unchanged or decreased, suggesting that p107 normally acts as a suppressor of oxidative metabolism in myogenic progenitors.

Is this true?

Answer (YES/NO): NO